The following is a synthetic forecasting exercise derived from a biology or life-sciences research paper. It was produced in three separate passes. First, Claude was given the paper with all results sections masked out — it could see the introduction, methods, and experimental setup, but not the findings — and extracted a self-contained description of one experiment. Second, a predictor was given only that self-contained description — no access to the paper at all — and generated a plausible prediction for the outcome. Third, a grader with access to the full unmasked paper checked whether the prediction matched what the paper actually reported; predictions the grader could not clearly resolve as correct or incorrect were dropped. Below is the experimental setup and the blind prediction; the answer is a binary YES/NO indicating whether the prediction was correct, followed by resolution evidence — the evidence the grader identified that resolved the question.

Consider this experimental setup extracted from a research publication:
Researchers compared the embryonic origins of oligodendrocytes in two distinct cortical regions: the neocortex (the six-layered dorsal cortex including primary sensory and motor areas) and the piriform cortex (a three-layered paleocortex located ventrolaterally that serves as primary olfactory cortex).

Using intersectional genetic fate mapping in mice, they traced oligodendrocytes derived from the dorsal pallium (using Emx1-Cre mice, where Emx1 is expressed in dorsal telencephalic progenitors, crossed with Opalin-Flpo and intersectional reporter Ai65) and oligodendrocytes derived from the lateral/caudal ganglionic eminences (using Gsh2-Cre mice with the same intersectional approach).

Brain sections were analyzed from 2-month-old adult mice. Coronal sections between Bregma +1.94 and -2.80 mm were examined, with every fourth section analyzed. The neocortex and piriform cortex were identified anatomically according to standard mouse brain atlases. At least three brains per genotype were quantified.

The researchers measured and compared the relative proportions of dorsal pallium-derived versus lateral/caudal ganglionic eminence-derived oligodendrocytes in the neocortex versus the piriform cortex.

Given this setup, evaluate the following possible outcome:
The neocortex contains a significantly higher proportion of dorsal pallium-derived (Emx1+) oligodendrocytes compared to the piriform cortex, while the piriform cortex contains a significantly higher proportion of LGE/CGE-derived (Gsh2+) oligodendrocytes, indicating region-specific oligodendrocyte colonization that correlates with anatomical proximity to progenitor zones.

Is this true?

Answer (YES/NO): YES